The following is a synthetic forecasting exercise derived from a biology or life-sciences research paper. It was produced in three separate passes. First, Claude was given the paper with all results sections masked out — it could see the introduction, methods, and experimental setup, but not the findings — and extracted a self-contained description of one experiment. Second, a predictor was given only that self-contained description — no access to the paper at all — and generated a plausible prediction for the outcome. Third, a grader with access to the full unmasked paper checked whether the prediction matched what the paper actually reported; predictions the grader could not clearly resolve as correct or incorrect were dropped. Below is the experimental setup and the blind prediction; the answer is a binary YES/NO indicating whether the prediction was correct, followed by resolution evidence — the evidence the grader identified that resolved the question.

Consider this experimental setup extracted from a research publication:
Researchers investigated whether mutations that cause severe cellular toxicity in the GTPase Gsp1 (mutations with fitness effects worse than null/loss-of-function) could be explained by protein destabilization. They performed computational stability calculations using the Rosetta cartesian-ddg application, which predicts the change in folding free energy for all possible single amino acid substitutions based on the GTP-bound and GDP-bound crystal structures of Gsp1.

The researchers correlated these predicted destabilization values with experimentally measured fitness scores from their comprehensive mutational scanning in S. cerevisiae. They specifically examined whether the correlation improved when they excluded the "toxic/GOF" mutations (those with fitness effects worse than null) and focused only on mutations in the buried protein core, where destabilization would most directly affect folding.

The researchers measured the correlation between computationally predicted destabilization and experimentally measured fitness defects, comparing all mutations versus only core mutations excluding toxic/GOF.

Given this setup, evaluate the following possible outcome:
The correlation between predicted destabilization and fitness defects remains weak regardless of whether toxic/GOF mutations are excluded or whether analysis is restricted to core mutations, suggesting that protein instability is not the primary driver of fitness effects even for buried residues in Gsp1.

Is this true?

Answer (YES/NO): NO